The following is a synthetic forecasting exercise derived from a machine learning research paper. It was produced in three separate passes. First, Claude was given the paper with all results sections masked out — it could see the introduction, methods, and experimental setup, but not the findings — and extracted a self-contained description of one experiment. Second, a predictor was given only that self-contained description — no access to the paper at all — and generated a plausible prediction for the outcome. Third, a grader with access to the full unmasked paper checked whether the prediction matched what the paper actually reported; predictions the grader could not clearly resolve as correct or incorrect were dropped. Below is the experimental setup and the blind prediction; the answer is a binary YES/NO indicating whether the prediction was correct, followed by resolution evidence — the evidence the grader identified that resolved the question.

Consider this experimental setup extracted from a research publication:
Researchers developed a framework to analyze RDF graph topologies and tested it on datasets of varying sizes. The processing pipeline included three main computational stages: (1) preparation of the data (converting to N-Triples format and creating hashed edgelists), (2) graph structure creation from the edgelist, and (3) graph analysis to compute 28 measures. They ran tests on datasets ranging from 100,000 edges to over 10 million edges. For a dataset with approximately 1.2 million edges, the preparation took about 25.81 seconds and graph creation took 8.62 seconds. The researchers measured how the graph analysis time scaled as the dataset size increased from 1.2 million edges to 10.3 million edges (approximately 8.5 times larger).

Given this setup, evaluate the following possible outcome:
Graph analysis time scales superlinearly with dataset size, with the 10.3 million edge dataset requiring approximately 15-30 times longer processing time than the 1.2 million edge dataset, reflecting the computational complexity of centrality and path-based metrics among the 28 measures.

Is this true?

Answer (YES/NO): NO